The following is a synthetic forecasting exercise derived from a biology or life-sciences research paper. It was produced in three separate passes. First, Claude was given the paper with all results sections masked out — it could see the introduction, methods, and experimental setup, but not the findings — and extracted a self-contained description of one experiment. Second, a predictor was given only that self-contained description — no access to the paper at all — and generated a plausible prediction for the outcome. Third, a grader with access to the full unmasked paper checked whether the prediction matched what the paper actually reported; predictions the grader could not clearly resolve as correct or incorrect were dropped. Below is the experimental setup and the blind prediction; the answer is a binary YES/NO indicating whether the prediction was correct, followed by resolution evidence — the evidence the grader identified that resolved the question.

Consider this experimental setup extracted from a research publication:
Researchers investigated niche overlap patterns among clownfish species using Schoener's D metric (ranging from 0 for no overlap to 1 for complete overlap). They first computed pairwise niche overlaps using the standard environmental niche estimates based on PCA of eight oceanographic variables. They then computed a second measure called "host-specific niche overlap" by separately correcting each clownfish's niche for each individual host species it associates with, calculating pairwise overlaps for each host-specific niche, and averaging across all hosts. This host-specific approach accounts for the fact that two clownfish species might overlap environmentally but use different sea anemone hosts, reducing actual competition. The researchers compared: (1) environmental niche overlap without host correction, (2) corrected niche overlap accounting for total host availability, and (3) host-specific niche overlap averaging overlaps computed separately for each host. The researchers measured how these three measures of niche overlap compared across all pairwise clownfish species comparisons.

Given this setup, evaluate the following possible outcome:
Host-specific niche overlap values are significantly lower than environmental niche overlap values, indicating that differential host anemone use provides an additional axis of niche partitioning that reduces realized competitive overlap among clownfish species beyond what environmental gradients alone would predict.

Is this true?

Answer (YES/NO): YES